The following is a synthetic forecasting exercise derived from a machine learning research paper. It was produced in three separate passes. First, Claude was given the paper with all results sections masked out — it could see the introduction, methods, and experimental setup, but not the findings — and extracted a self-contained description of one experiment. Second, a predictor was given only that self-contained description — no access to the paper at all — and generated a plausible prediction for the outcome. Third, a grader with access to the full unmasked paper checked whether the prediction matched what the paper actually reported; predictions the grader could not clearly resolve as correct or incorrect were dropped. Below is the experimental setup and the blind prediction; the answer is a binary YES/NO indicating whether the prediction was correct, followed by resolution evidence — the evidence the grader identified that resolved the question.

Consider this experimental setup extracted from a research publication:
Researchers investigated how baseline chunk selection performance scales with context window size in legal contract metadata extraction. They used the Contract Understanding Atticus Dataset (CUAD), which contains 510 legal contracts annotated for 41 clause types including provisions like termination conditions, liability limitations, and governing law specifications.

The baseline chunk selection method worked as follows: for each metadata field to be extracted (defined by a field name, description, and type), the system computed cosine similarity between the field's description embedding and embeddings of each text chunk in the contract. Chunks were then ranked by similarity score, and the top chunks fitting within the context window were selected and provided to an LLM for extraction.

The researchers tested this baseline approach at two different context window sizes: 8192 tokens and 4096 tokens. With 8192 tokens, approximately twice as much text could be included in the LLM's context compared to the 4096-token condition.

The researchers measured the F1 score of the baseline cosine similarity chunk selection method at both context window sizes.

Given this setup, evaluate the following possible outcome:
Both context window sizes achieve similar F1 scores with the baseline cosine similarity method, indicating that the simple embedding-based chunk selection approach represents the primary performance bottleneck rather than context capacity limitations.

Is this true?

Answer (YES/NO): NO